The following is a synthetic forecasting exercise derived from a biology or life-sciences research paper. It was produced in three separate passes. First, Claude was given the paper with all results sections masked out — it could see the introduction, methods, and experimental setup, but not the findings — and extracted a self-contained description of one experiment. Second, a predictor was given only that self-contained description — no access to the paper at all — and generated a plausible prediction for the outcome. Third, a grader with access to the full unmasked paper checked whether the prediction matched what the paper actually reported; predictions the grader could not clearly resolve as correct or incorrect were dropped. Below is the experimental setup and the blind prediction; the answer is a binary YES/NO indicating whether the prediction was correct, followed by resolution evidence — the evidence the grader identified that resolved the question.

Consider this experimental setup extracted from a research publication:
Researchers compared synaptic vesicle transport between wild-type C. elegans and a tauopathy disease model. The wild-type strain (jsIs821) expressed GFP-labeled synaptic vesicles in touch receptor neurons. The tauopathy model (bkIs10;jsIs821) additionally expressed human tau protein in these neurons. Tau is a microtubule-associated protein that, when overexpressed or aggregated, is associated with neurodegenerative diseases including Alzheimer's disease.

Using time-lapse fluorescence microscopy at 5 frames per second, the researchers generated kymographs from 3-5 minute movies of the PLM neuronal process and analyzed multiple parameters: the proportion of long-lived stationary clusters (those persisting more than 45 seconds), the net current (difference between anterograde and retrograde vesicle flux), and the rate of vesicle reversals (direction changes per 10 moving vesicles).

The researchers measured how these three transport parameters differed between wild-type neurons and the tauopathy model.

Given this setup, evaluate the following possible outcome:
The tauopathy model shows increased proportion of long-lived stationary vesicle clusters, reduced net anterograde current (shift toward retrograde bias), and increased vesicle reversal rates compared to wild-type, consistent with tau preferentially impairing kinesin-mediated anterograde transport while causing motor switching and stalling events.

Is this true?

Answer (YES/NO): NO